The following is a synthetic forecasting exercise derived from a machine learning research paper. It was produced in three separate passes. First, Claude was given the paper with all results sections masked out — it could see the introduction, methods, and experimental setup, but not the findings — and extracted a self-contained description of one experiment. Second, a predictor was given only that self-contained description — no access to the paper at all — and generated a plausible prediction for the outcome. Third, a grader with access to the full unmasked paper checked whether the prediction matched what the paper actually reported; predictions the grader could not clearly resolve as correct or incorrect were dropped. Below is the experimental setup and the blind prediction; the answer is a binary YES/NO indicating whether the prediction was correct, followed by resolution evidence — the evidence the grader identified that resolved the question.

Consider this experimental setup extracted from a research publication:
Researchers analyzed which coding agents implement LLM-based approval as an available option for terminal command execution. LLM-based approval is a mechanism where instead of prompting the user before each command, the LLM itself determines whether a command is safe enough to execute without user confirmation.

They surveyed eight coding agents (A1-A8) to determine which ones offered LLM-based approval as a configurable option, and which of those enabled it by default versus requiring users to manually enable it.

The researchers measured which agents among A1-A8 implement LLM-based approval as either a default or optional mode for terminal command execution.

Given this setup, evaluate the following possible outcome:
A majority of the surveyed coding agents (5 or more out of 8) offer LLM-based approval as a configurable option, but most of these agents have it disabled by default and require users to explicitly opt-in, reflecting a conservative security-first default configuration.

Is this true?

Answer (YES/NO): NO